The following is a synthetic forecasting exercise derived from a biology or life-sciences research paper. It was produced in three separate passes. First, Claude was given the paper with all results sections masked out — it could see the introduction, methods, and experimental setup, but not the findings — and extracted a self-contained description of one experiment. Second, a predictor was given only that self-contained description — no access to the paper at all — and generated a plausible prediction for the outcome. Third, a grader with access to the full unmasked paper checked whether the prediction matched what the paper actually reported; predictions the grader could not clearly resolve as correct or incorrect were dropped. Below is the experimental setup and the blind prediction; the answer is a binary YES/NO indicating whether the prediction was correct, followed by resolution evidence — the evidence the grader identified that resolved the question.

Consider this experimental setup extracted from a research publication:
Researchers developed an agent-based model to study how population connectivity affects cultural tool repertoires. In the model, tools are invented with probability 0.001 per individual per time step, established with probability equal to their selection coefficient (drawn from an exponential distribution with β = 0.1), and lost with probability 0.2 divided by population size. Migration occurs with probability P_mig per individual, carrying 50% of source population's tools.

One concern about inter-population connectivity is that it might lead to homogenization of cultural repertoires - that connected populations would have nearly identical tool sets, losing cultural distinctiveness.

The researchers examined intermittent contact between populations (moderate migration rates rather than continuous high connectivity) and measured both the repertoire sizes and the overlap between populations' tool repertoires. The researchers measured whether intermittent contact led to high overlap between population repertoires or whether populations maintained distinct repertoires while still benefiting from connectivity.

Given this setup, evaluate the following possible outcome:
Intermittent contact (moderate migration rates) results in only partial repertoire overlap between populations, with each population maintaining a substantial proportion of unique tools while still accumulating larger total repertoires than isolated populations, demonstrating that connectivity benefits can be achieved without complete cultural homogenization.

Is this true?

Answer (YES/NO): YES